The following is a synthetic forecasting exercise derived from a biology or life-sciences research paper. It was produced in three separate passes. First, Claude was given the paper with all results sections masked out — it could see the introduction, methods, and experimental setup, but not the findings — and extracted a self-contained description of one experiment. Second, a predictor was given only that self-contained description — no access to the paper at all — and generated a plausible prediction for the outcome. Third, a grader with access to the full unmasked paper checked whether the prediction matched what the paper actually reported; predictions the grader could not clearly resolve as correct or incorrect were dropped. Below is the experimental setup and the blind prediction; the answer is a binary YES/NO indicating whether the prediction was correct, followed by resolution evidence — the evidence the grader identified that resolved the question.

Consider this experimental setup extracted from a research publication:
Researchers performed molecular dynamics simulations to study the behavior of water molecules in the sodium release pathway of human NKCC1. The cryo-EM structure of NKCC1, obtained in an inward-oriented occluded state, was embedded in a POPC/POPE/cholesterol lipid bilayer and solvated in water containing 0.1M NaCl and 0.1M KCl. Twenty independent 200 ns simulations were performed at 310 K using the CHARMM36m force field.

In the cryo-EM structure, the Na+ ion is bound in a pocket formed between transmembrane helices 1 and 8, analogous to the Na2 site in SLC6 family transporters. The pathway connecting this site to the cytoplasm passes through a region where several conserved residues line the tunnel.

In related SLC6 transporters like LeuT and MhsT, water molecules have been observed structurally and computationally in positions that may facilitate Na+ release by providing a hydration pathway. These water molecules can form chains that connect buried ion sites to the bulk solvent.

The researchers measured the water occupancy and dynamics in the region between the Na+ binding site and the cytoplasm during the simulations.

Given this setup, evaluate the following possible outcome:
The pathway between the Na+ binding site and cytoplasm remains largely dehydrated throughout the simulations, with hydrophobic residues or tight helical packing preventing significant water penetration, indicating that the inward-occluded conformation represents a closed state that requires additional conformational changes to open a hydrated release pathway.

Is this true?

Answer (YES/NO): NO